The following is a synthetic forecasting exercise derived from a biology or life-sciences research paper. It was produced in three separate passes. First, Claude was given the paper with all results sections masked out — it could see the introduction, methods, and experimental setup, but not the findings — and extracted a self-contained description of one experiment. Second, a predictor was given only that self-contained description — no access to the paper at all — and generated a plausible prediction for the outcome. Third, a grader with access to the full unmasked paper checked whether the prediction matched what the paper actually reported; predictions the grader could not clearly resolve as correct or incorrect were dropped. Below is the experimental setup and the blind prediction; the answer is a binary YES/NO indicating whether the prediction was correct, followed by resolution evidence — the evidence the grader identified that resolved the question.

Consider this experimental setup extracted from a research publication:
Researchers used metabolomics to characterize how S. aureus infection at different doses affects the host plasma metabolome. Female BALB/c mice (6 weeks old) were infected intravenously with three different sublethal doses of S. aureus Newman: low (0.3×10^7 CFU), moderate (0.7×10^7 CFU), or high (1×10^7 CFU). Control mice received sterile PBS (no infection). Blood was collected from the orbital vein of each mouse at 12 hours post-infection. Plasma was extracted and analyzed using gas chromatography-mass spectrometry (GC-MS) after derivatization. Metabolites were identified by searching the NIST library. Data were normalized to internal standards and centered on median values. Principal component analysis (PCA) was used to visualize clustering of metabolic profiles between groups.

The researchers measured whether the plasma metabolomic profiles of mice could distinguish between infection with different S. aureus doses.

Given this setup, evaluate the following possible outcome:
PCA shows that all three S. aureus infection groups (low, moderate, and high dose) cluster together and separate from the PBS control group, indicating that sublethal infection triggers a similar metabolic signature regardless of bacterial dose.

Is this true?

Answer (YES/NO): NO